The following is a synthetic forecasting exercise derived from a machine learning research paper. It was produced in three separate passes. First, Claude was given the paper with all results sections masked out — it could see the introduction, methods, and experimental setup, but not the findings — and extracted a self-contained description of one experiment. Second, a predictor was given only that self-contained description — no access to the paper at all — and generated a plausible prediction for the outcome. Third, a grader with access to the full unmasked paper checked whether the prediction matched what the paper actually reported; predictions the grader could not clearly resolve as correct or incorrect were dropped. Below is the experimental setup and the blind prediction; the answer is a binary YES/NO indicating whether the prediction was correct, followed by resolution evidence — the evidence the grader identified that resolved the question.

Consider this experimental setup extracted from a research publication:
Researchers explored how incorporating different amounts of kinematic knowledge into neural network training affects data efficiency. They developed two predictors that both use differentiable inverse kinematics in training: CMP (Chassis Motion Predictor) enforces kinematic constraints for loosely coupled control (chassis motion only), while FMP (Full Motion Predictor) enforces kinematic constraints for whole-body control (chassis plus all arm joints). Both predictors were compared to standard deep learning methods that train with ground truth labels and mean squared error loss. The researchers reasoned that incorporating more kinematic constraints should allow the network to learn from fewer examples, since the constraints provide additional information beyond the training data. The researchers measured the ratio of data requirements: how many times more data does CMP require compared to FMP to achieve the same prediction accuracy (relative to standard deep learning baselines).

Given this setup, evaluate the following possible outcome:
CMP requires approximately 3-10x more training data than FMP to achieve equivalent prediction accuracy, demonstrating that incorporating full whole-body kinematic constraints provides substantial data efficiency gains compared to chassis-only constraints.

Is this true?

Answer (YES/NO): NO